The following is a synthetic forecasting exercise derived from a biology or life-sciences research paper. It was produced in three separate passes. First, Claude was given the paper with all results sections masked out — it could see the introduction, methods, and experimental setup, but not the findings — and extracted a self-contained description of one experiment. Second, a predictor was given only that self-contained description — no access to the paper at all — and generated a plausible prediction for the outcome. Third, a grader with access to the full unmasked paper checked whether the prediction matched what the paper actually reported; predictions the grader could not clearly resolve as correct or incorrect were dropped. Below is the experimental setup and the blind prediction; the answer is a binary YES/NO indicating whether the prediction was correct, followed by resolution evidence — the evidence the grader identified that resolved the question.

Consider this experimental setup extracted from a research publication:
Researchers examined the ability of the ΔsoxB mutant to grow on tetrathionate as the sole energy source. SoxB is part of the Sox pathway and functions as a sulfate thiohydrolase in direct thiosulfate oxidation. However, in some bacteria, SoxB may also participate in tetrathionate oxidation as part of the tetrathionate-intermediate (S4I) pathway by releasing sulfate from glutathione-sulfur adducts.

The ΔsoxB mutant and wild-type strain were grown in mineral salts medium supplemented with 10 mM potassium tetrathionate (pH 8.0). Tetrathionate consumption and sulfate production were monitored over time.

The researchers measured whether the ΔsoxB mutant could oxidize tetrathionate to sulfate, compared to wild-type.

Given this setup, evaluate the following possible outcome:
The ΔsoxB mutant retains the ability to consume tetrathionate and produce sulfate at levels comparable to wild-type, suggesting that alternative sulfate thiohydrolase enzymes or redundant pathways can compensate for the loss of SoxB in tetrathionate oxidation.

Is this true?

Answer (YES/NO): NO